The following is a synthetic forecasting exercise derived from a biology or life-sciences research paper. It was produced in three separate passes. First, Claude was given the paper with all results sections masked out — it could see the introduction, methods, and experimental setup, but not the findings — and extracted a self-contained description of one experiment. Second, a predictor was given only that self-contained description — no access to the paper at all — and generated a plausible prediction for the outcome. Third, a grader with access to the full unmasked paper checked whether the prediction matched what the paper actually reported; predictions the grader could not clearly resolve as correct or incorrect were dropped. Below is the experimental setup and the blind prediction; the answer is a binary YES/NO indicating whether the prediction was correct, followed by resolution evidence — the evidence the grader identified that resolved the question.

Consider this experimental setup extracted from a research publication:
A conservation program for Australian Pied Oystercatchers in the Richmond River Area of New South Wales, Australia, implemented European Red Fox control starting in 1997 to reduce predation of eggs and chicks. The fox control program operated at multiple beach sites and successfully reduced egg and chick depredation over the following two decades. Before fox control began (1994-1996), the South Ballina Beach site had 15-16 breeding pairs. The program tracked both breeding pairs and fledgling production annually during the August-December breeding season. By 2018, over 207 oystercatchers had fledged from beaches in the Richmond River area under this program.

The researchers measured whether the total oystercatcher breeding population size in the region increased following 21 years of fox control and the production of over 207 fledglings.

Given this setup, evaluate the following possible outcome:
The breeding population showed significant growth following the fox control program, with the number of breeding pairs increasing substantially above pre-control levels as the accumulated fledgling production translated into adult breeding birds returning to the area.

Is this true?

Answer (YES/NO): NO